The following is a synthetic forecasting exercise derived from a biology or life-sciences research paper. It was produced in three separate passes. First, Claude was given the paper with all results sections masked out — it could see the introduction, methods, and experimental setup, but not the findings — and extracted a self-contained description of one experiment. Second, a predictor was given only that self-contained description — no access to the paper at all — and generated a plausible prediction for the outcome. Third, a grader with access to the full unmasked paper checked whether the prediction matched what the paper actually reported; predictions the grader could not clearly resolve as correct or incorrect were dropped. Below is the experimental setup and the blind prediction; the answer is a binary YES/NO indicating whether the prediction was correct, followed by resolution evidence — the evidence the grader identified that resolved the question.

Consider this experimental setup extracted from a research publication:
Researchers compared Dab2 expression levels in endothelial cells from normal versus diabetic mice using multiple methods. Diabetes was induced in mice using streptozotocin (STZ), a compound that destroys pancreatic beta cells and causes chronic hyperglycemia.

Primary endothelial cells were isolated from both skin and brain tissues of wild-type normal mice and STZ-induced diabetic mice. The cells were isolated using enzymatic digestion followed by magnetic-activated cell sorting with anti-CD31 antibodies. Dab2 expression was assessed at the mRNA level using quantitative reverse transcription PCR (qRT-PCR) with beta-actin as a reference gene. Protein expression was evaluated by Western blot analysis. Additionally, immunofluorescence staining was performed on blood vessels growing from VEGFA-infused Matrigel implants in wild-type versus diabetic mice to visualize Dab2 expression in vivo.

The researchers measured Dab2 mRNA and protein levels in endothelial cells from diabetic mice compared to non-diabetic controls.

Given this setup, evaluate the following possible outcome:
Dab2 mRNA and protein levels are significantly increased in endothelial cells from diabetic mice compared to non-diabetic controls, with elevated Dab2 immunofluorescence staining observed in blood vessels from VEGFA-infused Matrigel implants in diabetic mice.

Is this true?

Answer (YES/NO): NO